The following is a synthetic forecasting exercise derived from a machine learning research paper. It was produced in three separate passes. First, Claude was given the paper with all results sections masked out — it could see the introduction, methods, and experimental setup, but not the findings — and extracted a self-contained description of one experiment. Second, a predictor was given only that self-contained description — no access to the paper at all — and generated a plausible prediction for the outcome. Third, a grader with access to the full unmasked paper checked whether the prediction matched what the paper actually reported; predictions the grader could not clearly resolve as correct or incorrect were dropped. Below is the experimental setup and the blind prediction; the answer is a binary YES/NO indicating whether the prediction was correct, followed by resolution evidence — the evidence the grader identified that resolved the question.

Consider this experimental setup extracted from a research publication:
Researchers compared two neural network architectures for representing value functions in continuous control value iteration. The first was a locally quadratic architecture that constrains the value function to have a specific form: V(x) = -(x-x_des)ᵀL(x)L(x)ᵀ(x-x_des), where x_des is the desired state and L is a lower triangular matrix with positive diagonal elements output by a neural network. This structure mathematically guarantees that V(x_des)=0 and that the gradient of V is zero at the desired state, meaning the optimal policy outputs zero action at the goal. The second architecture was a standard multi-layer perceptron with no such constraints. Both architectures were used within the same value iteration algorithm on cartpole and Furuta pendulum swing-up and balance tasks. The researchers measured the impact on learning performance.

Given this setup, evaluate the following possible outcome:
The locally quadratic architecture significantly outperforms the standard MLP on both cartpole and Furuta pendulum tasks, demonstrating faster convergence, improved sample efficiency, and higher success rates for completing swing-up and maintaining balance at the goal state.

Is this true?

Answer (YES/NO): NO